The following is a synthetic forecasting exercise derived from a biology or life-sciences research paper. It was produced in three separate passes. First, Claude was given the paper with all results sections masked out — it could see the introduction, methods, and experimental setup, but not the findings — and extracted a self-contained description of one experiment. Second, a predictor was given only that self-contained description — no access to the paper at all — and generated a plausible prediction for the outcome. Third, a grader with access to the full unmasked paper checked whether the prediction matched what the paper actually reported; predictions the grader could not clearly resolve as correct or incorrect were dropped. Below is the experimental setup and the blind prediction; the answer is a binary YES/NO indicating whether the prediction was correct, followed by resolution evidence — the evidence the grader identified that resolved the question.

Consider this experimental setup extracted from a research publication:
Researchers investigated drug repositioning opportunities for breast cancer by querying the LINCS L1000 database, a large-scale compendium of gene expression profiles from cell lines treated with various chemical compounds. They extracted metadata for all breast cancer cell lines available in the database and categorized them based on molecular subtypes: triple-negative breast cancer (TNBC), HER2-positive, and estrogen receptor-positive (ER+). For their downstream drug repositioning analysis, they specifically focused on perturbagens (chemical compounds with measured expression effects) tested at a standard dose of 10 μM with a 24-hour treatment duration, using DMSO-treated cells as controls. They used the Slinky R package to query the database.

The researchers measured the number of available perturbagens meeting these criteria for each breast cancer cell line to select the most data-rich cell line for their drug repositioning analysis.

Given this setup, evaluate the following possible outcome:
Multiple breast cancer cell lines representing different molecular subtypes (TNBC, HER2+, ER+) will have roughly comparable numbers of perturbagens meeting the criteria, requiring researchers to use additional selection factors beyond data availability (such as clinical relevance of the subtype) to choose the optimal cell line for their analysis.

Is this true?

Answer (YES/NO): NO